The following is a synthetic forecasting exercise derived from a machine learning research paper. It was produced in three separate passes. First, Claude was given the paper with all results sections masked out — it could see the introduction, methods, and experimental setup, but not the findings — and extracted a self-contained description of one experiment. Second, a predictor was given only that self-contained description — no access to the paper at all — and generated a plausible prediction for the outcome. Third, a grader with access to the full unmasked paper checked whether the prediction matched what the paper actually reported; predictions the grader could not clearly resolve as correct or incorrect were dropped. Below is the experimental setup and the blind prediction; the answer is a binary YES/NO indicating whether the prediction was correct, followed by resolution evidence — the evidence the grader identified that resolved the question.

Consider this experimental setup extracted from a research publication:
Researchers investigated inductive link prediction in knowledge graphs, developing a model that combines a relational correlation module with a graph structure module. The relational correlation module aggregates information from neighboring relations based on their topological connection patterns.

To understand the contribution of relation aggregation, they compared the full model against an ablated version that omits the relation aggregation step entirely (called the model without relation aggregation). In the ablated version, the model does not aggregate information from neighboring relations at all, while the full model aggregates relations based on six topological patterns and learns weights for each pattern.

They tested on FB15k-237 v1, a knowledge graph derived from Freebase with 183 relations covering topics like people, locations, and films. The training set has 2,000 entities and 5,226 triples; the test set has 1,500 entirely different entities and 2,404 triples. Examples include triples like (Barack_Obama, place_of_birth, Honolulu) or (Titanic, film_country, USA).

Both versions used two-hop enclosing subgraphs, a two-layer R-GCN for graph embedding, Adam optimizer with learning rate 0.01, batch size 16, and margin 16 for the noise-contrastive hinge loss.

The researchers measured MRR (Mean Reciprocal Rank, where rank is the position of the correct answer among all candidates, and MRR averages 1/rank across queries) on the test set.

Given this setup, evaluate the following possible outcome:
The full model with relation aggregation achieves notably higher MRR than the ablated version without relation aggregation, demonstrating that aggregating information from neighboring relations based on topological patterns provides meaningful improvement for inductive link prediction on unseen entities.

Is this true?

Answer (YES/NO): YES